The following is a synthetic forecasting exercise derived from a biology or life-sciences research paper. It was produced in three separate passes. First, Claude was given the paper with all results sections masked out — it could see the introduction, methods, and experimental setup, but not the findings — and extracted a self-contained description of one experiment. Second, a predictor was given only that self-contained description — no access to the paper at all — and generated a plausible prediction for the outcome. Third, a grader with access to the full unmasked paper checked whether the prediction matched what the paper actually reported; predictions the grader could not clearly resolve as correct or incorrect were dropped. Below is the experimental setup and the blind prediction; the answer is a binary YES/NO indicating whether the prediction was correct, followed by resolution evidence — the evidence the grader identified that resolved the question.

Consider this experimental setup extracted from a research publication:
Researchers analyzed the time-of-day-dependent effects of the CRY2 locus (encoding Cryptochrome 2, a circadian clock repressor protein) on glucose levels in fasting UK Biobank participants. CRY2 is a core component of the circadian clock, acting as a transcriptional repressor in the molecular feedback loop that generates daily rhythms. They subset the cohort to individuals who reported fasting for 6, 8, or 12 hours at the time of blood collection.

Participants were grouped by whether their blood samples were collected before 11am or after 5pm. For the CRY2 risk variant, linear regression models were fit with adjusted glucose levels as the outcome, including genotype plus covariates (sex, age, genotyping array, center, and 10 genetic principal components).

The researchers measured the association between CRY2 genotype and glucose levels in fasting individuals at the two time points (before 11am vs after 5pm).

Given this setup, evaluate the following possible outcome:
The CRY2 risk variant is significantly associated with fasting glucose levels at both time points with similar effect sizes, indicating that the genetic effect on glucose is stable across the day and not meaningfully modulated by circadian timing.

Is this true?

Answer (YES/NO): NO